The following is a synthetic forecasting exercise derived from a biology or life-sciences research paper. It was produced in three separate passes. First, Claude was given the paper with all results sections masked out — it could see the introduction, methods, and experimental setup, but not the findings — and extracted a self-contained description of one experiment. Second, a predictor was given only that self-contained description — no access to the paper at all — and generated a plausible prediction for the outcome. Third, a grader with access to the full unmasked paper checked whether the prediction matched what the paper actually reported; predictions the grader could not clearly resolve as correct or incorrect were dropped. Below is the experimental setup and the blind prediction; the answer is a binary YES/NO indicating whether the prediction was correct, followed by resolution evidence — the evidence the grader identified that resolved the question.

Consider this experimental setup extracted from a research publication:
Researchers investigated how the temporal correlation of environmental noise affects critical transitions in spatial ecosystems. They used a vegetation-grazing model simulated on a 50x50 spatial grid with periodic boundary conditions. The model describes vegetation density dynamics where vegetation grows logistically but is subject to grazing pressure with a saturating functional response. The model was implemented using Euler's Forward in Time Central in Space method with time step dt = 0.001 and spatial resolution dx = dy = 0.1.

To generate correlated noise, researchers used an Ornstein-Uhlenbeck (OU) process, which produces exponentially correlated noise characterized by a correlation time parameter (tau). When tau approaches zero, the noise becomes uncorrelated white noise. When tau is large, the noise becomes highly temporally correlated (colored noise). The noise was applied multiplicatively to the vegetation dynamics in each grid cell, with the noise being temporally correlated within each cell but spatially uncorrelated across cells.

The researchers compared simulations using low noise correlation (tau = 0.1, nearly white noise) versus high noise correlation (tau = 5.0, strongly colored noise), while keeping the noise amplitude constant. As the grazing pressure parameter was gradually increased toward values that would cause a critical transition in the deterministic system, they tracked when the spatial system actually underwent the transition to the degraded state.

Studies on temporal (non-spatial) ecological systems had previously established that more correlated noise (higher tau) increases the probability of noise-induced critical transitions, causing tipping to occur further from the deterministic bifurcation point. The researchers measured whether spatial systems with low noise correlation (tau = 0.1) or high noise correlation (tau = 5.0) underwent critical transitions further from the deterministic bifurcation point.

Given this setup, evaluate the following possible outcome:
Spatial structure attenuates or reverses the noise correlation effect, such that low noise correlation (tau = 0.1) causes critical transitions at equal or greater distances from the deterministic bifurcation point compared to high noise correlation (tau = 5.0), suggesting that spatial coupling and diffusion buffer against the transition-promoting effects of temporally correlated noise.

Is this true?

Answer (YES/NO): YES